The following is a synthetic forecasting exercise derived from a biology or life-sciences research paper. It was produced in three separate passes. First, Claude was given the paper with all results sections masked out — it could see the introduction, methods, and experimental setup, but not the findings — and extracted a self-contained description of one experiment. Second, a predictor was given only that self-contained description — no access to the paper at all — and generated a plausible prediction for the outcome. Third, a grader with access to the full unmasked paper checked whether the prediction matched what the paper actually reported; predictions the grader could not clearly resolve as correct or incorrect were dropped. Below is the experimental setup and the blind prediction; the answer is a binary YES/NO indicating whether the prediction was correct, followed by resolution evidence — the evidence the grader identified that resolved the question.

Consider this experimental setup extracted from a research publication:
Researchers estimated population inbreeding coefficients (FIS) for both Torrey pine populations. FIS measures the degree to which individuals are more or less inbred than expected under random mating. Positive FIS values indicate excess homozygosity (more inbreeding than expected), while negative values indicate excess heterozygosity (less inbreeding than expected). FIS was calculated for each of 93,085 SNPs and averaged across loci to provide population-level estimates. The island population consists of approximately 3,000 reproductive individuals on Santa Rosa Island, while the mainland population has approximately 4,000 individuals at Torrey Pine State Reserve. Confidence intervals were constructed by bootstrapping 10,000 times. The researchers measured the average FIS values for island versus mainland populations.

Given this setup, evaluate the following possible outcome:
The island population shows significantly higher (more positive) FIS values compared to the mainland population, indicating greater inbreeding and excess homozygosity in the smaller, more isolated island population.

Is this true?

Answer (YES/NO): NO